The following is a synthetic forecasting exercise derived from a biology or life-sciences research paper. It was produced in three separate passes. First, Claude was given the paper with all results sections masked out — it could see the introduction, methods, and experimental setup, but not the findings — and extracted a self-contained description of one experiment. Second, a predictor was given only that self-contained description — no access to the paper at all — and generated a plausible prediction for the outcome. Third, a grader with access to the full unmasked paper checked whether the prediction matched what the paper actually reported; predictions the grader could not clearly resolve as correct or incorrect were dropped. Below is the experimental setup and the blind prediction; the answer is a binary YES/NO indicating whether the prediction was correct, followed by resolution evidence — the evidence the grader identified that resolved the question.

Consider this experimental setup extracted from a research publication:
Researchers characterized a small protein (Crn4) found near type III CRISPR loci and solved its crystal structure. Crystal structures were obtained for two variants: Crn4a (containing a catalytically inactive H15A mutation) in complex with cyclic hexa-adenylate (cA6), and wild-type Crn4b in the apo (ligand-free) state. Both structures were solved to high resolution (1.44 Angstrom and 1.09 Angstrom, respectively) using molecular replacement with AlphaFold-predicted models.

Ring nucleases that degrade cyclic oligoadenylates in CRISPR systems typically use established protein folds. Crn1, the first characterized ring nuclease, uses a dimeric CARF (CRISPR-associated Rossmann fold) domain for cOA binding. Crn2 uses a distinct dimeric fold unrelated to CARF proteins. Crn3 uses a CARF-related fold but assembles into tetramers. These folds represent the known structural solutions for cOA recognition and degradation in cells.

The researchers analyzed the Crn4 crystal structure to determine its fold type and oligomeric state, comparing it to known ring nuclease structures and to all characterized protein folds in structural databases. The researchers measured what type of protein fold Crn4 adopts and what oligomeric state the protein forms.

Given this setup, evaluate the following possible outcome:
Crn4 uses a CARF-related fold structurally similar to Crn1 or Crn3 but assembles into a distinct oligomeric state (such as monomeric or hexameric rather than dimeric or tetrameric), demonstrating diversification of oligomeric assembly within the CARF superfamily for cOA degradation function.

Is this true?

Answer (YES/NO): NO